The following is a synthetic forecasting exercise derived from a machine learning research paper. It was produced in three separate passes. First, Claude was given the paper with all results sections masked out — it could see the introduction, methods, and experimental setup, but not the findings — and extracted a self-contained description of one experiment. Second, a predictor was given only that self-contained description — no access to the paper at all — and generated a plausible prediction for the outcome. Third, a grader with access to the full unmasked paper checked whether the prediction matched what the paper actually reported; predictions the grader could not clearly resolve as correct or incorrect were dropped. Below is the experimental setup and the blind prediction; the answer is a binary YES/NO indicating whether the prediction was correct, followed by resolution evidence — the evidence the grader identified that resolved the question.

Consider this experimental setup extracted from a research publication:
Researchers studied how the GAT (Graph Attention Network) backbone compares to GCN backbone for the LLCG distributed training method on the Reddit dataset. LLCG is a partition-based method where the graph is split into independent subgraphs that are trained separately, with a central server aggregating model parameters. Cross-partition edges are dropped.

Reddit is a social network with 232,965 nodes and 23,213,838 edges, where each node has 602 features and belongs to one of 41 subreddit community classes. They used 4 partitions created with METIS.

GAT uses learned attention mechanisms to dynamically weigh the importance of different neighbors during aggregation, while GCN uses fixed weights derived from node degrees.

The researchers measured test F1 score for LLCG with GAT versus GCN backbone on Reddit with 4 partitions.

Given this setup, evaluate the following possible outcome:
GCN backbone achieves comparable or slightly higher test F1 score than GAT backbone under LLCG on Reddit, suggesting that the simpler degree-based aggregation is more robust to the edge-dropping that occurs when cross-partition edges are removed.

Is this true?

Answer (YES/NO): NO